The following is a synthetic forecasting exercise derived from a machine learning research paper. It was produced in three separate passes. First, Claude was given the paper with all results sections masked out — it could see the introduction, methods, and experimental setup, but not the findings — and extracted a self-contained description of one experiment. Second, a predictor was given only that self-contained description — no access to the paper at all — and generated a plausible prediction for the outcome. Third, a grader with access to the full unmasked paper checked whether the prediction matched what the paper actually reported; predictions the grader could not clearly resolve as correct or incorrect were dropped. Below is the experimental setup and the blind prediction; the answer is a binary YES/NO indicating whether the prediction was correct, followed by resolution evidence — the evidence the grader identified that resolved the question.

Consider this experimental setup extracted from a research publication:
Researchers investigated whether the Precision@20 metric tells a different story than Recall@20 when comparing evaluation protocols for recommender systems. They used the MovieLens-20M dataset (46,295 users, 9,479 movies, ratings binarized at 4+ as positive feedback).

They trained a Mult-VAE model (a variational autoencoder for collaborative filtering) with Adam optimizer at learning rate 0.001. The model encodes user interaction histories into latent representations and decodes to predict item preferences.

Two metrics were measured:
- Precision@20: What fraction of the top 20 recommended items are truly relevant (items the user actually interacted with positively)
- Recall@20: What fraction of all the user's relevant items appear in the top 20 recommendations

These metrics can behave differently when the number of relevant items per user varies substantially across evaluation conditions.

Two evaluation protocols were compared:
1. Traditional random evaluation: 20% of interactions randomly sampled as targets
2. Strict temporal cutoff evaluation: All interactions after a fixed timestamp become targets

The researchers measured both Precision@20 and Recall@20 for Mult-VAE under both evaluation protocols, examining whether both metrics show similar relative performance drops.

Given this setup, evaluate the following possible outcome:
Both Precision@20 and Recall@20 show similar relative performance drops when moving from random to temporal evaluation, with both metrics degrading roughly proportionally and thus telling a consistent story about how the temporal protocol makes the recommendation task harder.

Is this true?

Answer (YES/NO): YES